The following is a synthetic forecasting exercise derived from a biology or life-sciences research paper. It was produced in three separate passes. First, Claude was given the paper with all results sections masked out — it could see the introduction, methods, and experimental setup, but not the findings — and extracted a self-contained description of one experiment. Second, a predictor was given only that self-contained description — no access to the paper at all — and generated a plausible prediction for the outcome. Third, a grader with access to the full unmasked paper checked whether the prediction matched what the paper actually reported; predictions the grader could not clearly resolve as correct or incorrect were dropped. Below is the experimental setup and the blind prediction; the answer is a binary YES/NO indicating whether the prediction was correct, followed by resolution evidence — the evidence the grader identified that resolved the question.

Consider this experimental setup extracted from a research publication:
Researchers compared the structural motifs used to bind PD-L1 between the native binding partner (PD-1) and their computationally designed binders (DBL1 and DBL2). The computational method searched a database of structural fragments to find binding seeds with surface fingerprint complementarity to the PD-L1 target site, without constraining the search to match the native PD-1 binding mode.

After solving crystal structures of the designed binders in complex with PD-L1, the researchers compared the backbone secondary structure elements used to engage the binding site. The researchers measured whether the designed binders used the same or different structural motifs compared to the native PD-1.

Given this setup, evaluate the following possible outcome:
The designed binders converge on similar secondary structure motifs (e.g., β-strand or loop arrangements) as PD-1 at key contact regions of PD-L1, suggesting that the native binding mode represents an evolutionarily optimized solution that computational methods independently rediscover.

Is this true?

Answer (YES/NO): NO